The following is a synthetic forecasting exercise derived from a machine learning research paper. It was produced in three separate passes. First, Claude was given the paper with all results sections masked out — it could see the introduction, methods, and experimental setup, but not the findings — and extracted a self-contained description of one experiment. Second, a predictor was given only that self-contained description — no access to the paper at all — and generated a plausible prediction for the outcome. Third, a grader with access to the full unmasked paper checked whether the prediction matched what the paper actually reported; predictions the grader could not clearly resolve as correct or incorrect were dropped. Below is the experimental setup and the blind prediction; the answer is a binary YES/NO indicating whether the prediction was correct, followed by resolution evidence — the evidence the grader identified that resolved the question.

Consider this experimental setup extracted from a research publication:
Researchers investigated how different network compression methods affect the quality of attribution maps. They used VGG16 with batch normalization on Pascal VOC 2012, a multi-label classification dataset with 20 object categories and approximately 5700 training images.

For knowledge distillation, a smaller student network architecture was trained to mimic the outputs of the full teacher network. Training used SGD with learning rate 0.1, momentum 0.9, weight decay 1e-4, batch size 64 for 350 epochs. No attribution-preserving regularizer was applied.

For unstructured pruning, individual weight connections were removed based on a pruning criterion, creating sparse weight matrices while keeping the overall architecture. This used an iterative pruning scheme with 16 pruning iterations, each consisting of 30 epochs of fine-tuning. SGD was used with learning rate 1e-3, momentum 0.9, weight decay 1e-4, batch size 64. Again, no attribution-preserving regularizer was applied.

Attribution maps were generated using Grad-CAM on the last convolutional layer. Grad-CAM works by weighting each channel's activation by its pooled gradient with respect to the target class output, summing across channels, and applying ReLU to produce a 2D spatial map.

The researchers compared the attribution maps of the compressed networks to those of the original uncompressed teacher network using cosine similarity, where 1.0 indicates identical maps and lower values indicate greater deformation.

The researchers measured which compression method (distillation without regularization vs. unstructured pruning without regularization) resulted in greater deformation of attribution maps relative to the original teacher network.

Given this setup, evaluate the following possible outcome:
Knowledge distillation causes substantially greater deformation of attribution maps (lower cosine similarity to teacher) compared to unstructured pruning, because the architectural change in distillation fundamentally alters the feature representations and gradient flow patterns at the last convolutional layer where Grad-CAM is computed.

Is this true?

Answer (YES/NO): YES